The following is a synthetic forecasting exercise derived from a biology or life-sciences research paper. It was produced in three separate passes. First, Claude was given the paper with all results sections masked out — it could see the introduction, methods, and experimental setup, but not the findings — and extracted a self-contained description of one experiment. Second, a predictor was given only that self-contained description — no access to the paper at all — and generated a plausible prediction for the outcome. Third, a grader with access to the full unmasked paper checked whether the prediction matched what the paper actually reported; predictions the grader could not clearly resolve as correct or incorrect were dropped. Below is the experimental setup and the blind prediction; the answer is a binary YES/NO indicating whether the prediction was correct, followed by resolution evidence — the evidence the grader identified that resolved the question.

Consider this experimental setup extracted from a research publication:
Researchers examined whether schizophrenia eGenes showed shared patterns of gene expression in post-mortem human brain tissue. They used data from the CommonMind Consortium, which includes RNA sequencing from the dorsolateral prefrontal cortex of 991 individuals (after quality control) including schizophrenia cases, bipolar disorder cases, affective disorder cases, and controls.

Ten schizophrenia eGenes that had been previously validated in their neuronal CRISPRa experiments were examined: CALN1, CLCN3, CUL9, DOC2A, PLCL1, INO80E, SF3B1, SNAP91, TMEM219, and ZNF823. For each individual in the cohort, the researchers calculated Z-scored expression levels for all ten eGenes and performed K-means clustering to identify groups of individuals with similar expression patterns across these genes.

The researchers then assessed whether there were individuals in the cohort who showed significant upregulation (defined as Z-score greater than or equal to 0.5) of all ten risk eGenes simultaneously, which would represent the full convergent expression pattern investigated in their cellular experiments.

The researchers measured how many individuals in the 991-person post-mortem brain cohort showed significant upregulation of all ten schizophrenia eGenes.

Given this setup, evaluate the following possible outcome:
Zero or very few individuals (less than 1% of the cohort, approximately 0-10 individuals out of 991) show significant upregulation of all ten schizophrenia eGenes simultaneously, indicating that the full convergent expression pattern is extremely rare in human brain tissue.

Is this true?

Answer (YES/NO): YES